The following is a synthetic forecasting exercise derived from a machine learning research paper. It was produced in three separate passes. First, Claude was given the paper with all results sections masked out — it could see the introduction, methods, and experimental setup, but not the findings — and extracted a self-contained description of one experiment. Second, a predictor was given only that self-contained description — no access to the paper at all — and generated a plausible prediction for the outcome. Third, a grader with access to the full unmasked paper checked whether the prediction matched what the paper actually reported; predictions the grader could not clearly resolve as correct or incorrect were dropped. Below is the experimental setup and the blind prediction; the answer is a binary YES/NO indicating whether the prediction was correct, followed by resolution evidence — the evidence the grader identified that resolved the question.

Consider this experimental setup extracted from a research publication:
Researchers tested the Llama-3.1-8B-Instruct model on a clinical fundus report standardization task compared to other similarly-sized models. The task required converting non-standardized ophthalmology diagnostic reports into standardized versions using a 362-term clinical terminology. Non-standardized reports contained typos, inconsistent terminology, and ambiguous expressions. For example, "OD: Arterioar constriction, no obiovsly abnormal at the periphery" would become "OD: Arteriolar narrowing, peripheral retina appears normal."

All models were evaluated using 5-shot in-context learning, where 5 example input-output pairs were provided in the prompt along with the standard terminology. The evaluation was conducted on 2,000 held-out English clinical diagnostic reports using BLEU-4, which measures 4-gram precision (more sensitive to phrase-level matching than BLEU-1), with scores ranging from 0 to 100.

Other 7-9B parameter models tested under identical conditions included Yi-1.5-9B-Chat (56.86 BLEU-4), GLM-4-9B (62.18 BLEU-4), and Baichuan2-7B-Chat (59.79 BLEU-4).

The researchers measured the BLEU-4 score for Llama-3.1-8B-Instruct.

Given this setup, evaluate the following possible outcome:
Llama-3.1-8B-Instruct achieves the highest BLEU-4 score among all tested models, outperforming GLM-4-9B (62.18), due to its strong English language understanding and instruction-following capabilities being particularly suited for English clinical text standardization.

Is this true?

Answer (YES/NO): NO